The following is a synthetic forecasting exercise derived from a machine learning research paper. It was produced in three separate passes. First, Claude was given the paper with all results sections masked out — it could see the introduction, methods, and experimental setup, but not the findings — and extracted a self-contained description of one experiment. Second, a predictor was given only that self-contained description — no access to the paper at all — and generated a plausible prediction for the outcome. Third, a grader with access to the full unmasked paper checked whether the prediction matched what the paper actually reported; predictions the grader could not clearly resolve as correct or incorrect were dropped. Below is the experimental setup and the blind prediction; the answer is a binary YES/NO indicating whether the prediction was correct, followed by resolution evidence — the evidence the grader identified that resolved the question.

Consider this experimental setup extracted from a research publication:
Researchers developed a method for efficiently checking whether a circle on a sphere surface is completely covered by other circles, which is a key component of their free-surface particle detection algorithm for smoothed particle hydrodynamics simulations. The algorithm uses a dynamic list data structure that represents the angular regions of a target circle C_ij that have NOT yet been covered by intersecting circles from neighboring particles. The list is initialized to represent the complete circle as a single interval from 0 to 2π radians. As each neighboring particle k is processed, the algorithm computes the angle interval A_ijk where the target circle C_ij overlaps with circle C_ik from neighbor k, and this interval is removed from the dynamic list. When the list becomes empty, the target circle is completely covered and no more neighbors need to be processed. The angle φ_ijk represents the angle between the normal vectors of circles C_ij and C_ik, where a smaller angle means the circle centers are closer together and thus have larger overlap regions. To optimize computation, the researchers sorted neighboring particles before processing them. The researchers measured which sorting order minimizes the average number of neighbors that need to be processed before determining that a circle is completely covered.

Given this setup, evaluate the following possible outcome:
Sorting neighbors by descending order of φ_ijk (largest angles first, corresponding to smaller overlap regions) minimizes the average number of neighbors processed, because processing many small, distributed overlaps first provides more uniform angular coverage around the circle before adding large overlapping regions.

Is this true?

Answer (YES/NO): NO